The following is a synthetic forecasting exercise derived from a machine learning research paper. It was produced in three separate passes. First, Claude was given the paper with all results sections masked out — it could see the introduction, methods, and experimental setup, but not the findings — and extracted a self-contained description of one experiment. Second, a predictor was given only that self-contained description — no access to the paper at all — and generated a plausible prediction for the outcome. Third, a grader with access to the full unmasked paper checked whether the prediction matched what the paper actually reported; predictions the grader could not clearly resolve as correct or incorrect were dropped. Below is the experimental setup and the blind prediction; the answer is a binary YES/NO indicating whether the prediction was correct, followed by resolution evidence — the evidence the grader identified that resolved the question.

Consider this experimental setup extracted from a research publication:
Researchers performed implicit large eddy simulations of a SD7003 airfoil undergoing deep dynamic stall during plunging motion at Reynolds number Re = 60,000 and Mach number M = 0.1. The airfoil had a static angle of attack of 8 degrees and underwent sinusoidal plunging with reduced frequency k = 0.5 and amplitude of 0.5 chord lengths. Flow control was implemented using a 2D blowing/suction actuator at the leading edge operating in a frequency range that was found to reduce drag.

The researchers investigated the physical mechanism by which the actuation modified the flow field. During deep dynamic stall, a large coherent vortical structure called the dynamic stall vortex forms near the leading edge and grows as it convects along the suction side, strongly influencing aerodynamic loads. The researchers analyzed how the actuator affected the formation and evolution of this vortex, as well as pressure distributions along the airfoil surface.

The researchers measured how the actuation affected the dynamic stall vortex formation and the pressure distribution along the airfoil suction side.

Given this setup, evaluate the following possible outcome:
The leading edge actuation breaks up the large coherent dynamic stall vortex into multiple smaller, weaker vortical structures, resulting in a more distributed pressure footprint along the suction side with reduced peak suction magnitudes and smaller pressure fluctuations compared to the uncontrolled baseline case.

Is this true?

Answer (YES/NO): YES